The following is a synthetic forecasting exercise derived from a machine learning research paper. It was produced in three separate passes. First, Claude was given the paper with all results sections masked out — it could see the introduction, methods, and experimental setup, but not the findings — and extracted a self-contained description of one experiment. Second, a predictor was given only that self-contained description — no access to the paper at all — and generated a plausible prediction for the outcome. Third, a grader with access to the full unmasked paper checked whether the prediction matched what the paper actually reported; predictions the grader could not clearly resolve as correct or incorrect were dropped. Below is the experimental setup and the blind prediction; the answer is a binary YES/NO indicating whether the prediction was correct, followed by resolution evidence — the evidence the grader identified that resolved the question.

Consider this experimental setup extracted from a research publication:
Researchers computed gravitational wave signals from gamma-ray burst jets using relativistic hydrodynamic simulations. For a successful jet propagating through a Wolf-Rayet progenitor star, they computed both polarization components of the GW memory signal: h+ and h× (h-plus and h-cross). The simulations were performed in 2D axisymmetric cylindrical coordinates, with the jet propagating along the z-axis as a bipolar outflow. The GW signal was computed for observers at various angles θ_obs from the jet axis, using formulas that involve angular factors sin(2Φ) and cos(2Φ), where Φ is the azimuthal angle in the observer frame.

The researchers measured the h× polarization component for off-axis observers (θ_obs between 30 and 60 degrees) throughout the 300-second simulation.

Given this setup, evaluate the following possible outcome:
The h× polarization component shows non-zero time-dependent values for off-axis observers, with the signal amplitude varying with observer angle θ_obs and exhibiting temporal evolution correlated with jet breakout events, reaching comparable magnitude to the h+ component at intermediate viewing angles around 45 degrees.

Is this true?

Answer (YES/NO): NO